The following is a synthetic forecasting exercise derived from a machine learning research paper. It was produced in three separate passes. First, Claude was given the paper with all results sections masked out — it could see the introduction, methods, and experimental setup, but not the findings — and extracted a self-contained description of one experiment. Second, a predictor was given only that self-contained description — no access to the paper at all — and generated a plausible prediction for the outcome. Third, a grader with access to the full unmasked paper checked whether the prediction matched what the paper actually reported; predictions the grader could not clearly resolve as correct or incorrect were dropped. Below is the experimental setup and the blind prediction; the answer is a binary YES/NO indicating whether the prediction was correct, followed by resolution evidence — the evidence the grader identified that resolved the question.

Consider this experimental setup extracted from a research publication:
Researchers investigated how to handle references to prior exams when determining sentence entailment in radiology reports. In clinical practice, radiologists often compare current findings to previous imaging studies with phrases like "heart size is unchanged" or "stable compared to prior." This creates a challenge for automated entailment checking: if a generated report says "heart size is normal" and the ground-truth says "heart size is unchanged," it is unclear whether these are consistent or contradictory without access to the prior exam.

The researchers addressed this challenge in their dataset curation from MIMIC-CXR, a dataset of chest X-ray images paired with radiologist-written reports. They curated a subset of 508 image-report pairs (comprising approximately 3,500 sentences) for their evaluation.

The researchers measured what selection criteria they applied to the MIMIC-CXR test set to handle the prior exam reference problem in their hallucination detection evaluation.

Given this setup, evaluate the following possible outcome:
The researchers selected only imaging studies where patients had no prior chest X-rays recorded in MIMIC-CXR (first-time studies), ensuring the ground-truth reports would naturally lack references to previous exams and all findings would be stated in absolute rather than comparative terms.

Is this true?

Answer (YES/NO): NO